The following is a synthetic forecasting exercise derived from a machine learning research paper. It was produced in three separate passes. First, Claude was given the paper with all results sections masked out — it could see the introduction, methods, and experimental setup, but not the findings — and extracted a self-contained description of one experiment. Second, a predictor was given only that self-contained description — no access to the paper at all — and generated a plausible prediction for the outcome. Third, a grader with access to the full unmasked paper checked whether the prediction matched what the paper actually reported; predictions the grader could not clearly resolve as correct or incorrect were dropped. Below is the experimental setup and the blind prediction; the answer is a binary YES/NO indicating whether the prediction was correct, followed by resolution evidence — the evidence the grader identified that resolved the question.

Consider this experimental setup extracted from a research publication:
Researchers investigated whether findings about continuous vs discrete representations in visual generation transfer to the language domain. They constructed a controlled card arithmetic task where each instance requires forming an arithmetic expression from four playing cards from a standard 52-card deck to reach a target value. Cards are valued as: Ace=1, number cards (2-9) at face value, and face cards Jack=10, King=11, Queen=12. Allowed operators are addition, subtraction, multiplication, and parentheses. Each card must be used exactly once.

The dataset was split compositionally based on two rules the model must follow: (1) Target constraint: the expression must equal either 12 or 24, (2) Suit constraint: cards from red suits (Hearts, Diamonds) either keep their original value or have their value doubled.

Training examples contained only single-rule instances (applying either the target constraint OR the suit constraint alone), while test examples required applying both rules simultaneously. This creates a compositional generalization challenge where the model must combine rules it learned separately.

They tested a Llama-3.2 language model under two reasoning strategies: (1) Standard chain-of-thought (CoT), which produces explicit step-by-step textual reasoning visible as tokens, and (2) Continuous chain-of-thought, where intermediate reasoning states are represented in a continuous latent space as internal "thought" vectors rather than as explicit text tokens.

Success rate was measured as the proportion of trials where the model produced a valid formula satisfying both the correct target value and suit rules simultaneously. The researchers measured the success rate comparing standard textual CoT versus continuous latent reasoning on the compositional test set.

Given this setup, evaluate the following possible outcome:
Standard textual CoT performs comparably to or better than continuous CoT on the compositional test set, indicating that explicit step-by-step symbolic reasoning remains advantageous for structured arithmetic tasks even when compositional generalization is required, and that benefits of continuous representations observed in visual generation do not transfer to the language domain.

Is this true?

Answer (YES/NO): NO